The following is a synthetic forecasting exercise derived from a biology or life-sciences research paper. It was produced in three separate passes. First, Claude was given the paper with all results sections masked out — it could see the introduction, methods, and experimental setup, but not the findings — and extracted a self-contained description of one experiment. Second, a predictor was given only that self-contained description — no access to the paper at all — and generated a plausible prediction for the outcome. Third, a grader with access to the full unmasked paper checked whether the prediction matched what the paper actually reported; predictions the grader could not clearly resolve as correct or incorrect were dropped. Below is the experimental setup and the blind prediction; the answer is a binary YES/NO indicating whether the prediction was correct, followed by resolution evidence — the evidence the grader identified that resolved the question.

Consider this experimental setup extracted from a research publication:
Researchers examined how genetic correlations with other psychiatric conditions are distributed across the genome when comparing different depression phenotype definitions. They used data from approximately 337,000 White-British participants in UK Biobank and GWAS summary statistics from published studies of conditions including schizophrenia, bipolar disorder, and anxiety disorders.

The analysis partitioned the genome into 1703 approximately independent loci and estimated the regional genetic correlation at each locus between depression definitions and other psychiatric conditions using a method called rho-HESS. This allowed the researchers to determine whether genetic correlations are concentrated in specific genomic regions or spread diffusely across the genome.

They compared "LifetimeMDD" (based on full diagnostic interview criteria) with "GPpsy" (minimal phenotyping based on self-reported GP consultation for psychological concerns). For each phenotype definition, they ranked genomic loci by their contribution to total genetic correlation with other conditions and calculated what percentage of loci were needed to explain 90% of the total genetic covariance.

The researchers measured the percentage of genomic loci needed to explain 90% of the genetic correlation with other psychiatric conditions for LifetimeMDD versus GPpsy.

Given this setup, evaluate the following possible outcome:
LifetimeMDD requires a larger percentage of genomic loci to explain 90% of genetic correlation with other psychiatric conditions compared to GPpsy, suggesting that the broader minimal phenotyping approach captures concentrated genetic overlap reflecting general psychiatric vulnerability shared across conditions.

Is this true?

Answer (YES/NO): NO